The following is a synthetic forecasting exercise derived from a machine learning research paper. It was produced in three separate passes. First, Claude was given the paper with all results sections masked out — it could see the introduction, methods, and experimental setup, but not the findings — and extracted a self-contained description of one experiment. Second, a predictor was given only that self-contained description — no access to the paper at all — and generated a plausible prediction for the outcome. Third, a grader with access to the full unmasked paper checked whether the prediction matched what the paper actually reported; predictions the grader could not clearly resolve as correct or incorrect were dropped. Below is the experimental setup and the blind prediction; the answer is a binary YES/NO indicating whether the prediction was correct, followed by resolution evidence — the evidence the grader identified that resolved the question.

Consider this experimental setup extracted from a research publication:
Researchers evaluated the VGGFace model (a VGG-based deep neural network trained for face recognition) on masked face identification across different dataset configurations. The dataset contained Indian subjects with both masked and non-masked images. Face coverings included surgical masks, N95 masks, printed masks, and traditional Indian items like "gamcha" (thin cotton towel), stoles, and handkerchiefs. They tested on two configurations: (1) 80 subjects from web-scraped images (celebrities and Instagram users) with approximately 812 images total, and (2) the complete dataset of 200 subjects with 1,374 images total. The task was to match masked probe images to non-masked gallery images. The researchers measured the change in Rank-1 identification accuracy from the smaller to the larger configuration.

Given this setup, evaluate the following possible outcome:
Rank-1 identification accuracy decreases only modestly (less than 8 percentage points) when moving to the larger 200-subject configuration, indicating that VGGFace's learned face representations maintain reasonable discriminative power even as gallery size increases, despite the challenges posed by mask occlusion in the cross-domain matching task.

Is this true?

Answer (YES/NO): NO